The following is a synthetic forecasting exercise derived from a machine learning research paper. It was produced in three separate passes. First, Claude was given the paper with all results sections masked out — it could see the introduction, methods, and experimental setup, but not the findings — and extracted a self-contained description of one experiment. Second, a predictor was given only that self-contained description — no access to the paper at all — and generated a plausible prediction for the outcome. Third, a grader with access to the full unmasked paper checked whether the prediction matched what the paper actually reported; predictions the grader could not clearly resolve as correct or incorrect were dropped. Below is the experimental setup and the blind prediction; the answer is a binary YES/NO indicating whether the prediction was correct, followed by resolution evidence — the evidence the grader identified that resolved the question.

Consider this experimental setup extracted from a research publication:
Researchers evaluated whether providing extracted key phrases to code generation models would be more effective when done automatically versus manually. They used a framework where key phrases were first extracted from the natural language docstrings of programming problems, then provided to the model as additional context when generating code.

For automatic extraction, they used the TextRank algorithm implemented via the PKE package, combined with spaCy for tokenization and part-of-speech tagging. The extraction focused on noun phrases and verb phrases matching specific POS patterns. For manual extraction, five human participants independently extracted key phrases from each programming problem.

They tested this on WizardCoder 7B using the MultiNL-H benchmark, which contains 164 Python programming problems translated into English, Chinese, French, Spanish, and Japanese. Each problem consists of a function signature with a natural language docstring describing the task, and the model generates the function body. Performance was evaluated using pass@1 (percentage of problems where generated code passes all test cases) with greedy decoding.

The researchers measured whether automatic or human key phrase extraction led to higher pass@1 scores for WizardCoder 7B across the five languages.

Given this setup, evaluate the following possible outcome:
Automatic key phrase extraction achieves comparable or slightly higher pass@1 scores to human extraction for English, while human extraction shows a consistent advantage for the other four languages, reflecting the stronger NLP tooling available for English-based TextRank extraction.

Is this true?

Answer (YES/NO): NO